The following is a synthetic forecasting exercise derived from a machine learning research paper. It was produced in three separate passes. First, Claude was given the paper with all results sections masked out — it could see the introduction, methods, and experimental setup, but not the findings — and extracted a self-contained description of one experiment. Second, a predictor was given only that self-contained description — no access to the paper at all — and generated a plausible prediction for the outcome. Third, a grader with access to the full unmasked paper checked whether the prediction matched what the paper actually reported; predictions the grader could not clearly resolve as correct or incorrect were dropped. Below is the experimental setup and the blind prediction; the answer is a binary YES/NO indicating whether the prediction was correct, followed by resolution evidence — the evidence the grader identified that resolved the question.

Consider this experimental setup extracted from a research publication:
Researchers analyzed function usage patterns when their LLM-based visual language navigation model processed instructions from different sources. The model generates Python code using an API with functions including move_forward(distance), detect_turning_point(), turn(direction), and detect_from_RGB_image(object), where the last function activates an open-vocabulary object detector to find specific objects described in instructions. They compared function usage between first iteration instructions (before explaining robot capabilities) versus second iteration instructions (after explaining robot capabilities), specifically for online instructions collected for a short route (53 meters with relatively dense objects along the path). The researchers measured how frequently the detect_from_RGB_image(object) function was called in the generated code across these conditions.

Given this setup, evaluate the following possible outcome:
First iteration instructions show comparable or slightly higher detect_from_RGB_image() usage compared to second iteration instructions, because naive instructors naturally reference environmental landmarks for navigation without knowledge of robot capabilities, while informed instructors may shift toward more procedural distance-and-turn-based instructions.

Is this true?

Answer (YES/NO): NO